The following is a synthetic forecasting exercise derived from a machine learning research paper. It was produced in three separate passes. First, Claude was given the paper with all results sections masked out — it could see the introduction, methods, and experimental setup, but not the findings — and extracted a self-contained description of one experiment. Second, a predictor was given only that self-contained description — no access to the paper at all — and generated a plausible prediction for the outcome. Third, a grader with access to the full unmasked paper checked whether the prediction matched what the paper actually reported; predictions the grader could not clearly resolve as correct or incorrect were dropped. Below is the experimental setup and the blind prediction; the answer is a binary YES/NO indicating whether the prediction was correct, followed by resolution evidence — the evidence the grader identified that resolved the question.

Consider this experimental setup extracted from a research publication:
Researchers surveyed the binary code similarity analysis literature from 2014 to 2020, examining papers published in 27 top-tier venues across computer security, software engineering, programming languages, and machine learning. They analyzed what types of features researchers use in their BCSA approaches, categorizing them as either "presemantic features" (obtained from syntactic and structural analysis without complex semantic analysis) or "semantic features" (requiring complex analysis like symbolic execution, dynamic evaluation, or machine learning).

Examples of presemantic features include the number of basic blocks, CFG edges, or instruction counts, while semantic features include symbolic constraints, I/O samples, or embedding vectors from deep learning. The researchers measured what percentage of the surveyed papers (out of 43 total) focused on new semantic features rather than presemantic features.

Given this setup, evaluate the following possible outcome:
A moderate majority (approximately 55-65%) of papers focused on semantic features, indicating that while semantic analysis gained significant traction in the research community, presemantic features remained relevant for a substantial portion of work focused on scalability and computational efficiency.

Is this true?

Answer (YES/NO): NO